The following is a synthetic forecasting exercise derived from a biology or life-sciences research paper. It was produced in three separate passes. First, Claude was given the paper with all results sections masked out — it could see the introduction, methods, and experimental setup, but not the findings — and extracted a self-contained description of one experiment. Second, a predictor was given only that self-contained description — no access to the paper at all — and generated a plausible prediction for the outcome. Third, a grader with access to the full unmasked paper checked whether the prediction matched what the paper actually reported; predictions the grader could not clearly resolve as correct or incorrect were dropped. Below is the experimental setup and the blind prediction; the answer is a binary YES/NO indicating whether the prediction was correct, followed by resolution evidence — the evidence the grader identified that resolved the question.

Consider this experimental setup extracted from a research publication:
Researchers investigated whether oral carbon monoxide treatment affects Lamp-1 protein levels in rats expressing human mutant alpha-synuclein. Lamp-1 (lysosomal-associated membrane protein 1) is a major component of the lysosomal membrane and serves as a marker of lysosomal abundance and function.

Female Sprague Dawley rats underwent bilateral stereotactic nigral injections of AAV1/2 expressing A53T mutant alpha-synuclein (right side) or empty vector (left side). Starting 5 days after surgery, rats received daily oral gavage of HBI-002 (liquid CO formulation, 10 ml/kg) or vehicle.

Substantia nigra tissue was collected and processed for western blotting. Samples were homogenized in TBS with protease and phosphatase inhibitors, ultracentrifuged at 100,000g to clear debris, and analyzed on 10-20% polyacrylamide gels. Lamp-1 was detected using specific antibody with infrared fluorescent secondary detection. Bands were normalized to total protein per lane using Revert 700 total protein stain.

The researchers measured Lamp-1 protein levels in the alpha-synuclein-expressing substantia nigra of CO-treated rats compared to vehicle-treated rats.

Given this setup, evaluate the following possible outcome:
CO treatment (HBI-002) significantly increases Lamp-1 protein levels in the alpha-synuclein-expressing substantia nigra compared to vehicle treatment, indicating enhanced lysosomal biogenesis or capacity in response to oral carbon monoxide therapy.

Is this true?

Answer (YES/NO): NO